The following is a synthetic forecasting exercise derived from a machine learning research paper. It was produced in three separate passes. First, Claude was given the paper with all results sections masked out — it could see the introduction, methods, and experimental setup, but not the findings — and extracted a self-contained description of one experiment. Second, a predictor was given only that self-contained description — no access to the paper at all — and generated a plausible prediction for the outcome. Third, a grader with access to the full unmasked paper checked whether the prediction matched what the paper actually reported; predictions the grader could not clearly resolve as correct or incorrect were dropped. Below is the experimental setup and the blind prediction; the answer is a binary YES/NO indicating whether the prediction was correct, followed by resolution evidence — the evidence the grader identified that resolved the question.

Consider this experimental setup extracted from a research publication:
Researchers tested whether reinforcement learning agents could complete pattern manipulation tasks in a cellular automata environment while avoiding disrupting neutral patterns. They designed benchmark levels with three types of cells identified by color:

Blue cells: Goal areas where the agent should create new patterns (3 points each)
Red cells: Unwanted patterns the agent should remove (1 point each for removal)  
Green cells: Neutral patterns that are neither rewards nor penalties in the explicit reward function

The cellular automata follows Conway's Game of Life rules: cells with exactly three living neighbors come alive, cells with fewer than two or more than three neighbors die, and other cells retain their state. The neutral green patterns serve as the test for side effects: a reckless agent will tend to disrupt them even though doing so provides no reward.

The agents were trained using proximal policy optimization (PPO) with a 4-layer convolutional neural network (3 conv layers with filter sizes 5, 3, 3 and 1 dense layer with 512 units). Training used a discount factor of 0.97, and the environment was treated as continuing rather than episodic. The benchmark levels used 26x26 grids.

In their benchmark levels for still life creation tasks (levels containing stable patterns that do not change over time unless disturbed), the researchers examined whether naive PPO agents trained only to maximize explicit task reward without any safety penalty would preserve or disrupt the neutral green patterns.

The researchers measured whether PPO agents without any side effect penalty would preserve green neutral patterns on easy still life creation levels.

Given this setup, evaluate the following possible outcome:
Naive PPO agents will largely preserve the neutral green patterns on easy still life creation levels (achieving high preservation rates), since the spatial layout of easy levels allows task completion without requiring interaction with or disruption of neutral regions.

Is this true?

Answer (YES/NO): YES